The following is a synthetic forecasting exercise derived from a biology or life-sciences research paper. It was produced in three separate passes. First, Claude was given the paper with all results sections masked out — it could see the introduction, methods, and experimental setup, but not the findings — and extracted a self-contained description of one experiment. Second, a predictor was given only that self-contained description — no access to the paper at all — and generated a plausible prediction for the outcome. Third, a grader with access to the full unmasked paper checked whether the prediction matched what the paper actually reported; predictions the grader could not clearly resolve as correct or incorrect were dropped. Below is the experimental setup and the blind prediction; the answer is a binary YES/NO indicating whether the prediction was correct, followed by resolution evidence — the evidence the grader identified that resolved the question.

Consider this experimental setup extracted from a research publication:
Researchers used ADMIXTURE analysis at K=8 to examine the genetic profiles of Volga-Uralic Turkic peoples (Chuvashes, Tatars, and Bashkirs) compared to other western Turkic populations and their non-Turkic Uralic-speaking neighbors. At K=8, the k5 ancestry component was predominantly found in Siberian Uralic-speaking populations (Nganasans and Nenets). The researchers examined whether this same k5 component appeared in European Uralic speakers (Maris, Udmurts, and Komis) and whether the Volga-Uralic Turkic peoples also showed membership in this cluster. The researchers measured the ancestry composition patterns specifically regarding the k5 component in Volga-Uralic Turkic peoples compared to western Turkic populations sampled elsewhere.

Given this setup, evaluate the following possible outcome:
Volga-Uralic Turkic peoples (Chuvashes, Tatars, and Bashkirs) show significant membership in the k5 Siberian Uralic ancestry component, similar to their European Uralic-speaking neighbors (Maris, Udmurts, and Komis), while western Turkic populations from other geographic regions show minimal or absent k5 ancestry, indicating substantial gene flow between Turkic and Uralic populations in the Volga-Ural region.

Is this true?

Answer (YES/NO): YES